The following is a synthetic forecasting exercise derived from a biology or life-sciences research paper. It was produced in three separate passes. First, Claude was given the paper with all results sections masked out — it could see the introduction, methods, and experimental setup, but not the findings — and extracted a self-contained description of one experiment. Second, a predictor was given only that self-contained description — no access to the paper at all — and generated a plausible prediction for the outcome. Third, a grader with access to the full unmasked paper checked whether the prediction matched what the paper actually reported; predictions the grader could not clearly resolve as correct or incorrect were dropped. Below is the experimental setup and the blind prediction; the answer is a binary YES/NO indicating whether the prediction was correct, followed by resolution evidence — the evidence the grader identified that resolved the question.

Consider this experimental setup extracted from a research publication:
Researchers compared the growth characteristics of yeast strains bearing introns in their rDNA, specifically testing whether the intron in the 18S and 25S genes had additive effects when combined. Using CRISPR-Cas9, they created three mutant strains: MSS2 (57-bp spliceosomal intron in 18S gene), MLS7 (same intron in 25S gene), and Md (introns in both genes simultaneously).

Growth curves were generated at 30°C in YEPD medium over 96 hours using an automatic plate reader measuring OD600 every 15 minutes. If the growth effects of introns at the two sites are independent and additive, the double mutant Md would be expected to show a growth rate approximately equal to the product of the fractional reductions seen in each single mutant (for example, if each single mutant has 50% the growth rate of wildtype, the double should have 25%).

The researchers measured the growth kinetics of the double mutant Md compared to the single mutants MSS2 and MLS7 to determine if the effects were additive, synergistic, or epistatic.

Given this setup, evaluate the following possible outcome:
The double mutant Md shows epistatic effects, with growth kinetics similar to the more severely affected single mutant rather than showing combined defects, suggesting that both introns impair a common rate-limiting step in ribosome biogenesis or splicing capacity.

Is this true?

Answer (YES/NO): YES